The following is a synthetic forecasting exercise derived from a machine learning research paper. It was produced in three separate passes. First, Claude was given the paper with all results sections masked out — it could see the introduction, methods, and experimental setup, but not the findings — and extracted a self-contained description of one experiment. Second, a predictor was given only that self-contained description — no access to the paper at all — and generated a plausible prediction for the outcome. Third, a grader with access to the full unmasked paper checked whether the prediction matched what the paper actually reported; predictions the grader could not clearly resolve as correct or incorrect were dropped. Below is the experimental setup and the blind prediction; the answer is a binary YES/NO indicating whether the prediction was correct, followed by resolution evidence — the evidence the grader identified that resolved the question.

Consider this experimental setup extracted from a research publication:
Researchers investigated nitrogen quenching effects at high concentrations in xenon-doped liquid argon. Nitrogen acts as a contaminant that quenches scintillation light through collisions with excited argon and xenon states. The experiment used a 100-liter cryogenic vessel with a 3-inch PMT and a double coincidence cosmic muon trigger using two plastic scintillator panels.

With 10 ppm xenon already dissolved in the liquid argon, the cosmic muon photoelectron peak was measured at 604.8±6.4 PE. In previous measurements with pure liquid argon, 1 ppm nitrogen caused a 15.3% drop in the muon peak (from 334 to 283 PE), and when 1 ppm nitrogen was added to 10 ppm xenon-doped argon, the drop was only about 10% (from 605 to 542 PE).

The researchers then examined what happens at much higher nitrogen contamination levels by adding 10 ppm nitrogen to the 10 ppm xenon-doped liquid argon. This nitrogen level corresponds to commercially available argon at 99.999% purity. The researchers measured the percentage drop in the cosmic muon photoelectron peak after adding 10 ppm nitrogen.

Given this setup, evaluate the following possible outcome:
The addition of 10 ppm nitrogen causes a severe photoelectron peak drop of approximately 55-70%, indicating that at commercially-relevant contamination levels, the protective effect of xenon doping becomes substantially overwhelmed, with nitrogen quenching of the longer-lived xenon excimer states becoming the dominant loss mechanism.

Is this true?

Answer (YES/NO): NO